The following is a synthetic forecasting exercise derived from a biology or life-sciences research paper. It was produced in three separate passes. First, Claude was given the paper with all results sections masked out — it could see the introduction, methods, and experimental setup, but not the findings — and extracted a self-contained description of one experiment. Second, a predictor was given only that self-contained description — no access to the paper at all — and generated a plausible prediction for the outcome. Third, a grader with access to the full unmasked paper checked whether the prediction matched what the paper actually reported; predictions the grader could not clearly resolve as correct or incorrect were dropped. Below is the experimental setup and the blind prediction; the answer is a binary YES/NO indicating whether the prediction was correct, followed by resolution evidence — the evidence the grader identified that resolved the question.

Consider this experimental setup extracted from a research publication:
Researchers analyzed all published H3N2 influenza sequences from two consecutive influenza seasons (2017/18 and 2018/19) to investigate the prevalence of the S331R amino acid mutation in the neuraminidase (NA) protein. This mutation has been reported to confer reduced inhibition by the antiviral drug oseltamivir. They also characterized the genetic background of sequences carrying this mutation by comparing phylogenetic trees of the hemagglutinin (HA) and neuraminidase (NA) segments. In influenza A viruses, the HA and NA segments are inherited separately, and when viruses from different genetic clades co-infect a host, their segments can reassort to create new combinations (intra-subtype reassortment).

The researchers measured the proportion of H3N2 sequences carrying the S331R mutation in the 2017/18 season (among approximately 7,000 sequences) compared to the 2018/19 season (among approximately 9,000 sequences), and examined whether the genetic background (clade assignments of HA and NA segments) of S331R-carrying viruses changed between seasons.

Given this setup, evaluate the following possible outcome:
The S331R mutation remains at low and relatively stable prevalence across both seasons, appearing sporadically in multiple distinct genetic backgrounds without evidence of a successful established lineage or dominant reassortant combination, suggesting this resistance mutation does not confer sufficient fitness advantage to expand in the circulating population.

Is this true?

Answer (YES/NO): NO